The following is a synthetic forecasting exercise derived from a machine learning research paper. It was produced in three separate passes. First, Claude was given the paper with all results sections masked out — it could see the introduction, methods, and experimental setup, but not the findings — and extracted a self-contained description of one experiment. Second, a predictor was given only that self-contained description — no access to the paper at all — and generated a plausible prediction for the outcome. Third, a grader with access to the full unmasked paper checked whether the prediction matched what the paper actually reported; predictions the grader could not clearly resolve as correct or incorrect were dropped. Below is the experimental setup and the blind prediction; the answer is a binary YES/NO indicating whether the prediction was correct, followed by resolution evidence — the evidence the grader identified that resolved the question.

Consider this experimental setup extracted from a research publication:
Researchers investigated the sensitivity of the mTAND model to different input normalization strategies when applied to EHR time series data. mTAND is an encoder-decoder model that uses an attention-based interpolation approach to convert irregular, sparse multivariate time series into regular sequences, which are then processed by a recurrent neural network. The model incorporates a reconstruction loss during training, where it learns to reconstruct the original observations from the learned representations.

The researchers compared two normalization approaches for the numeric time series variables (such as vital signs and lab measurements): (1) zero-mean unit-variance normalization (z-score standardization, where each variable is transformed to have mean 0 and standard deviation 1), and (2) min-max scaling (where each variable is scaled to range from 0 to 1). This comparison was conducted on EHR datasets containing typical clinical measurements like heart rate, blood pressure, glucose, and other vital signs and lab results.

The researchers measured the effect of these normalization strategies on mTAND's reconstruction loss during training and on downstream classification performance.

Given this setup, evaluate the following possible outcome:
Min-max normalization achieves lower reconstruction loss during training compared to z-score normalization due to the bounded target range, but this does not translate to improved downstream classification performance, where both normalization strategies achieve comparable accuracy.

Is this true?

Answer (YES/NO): NO